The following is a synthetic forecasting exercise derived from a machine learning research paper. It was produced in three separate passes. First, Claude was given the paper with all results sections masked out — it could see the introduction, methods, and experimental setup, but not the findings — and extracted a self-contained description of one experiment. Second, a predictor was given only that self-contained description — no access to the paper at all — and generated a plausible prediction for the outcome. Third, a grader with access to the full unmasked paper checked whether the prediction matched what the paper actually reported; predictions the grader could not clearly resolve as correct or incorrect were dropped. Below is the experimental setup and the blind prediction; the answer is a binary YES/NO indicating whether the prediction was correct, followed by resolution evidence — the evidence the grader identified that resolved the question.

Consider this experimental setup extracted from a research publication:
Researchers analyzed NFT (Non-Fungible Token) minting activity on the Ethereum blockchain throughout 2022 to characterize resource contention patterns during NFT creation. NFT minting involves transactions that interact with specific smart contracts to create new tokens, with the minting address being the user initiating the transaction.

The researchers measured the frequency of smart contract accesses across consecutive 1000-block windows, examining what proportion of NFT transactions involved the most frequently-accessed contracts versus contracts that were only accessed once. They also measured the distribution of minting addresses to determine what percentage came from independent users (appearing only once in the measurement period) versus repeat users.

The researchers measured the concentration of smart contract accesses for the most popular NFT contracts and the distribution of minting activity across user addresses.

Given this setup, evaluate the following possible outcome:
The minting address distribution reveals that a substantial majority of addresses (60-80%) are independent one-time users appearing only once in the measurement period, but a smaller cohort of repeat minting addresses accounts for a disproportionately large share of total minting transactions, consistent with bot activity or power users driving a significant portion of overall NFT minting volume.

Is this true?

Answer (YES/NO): NO